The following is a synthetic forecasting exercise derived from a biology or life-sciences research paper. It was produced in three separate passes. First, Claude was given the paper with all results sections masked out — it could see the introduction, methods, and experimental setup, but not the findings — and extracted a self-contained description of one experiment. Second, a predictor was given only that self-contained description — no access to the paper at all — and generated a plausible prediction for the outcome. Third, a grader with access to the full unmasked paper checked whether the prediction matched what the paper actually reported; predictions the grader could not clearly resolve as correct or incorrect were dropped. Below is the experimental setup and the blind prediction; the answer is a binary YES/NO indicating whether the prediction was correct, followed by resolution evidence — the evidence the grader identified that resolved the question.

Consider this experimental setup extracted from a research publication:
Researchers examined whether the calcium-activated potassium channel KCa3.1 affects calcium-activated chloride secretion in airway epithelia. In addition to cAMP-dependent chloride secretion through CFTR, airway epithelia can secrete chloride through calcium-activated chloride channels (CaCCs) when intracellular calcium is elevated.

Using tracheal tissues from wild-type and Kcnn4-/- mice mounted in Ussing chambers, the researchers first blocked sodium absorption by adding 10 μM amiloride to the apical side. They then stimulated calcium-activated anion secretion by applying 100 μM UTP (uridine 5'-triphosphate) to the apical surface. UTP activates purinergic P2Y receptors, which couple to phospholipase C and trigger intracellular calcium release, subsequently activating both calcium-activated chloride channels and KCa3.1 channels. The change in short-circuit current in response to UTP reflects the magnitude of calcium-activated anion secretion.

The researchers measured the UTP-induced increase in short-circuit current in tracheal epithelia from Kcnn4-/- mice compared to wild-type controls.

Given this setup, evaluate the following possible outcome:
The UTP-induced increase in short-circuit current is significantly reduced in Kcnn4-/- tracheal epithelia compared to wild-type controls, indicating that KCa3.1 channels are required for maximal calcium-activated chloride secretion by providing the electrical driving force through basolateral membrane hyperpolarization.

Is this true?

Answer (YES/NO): YES